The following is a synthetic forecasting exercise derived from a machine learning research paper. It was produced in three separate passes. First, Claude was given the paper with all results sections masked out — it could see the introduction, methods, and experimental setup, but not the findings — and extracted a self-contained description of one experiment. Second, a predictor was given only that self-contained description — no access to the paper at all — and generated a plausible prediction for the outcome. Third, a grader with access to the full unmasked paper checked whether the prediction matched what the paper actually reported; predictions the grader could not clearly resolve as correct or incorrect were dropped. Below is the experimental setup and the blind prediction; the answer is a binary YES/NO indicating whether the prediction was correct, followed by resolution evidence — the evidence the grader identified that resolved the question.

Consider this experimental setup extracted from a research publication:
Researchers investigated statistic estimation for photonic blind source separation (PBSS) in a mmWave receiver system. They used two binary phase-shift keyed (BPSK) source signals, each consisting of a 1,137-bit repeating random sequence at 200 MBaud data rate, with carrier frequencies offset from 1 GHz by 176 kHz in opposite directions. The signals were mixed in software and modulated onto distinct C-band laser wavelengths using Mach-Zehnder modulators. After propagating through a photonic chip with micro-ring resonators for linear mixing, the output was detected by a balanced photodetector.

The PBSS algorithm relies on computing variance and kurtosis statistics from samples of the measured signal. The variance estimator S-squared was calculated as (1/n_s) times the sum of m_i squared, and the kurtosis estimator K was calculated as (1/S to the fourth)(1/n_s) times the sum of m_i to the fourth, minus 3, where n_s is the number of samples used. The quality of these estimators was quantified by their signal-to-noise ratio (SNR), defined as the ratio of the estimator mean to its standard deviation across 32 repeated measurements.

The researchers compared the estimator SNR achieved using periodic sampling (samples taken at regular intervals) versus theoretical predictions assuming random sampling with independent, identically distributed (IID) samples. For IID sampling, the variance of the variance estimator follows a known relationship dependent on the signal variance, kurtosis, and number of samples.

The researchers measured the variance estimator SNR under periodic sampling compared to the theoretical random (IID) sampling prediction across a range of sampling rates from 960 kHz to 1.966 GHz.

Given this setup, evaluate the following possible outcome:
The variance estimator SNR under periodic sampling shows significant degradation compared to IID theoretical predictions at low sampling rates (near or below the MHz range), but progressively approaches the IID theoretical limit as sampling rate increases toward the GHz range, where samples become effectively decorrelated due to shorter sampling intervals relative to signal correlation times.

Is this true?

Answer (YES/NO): NO